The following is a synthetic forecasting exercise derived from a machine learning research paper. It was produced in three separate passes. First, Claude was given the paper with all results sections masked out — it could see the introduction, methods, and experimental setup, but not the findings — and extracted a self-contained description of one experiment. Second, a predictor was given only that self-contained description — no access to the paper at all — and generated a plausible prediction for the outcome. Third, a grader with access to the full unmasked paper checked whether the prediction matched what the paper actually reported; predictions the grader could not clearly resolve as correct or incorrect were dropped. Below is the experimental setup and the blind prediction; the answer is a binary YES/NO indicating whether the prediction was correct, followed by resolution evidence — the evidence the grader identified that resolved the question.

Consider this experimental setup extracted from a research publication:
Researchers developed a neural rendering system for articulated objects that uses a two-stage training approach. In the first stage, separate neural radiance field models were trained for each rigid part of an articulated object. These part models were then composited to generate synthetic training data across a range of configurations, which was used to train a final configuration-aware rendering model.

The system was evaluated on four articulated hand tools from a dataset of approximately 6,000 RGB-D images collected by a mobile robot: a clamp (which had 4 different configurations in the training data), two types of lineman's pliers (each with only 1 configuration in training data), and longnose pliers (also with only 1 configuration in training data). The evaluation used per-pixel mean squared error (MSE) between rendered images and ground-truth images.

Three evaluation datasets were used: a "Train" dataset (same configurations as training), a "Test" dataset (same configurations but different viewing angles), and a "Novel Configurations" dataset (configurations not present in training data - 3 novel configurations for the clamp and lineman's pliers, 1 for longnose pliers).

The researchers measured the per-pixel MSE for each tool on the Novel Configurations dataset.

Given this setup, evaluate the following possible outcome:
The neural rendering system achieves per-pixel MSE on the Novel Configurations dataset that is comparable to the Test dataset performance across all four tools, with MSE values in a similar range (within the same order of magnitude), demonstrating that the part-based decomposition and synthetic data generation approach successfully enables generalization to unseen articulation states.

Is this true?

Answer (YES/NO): NO